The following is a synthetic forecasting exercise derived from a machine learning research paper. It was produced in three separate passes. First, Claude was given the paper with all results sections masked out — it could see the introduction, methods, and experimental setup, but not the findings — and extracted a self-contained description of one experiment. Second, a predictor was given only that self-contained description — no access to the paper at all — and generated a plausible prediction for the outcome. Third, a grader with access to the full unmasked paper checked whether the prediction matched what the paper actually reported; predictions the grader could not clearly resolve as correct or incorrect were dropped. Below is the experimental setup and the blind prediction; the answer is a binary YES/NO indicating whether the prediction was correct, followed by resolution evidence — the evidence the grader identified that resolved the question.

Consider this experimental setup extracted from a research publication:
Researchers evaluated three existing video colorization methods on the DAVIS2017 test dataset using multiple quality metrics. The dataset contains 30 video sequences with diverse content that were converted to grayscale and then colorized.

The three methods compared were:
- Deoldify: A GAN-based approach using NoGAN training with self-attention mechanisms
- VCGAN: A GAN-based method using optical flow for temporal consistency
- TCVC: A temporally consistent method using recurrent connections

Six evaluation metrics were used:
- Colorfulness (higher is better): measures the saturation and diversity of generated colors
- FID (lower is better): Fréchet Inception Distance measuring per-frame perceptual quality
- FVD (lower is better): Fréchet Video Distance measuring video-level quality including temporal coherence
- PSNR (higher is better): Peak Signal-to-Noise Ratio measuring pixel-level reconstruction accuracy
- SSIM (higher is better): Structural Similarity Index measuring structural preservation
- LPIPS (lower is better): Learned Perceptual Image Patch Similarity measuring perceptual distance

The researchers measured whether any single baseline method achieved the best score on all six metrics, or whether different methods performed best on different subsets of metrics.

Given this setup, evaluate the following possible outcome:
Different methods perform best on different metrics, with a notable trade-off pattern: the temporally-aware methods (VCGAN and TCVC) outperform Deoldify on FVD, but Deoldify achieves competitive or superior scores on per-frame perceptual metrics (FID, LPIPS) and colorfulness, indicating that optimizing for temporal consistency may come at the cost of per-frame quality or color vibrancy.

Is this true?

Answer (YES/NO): NO